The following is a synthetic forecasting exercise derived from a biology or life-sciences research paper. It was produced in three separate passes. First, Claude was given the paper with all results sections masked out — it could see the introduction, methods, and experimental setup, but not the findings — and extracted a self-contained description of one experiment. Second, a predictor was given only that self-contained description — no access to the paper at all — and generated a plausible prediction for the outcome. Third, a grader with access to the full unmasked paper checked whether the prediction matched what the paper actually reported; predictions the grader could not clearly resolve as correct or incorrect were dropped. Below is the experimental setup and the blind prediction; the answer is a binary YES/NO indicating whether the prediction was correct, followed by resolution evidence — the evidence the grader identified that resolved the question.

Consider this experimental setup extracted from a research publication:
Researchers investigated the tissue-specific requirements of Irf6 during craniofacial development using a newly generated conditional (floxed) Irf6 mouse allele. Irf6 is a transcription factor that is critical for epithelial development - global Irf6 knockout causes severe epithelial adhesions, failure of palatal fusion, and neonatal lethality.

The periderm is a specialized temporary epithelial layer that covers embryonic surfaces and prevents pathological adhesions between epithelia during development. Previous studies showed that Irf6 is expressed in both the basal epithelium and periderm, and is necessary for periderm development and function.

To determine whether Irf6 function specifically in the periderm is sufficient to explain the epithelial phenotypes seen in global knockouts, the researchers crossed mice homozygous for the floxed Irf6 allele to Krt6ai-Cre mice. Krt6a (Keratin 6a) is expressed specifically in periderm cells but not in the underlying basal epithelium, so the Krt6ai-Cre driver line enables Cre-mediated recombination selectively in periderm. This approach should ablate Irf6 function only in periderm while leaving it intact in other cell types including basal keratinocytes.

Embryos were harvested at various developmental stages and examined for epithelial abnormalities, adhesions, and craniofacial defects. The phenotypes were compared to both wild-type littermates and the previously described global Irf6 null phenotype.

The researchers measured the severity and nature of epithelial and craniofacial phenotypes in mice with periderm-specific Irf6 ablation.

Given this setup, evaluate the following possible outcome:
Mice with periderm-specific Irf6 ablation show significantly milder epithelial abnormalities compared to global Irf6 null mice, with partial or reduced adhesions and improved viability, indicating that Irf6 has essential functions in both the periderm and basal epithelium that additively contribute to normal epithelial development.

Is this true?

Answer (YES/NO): NO